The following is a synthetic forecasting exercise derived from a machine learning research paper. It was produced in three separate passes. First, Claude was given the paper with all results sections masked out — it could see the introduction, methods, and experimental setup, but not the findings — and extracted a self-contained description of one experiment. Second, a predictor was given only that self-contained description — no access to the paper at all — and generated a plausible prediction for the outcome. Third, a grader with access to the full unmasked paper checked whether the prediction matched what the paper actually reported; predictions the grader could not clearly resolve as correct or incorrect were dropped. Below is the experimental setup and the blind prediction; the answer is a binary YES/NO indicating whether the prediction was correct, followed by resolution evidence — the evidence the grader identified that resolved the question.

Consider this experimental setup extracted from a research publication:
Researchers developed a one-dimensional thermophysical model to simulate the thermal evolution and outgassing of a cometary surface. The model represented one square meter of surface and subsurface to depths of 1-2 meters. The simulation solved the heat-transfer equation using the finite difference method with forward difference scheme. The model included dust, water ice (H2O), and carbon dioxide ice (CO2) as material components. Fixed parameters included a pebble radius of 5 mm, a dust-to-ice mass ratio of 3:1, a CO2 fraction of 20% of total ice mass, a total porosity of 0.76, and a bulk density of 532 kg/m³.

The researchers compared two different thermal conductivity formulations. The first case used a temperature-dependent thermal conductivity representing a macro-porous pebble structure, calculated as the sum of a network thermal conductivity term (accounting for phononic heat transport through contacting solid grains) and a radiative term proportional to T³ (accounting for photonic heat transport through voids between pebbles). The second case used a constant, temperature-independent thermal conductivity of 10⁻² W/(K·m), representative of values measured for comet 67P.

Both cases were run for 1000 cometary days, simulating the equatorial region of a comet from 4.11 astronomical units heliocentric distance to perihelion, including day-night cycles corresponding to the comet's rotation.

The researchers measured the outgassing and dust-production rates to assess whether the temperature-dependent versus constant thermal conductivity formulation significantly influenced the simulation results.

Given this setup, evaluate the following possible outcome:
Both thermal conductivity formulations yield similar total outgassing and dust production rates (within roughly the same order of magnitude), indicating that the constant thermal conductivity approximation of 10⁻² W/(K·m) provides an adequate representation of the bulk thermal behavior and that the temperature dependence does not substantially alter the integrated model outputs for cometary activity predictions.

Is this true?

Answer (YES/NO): YES